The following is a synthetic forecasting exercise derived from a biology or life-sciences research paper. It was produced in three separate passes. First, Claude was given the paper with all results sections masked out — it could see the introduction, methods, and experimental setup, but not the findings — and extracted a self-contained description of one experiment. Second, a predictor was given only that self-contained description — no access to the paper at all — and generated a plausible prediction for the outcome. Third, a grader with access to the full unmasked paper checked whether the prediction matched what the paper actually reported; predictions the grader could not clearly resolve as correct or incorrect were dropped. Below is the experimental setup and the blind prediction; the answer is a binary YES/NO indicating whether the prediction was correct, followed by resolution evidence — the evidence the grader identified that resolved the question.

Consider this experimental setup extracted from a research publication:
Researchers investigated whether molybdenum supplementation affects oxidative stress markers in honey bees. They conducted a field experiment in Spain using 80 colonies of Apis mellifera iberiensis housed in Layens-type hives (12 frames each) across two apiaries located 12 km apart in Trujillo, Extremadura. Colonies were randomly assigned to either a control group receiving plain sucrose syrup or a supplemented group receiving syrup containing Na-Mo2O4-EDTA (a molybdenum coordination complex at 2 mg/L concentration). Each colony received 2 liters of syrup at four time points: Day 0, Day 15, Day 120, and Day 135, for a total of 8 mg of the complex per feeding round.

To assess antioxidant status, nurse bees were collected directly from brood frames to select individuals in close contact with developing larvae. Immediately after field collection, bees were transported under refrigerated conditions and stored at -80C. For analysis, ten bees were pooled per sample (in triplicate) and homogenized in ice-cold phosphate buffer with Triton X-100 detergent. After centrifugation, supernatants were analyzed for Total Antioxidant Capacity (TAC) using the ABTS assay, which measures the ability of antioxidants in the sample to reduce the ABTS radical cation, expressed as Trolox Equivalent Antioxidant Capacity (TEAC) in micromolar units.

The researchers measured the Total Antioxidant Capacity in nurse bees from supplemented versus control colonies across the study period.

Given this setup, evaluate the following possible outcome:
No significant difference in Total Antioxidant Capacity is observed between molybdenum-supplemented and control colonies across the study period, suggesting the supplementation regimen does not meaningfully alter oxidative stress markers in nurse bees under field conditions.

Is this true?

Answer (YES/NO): YES